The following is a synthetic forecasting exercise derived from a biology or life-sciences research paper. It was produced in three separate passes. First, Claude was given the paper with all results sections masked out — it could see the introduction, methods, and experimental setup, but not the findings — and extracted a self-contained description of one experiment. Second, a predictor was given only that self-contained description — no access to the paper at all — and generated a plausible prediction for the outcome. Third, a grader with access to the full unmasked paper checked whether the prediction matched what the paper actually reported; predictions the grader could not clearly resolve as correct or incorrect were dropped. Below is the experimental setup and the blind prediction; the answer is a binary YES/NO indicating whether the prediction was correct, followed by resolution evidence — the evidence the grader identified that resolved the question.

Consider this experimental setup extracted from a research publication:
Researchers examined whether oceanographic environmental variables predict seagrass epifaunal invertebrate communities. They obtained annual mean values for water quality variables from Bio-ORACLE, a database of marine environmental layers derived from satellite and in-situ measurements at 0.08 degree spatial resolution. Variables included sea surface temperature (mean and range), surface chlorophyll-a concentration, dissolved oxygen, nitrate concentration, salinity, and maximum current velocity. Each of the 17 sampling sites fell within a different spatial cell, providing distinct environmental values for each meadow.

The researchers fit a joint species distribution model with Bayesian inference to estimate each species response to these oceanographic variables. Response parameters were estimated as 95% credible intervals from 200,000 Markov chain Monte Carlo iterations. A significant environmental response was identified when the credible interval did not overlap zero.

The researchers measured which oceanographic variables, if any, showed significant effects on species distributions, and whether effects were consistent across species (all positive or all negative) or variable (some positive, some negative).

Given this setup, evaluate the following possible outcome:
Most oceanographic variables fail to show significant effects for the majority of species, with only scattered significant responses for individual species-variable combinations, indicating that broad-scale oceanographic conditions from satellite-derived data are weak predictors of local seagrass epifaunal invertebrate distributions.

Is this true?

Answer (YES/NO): NO